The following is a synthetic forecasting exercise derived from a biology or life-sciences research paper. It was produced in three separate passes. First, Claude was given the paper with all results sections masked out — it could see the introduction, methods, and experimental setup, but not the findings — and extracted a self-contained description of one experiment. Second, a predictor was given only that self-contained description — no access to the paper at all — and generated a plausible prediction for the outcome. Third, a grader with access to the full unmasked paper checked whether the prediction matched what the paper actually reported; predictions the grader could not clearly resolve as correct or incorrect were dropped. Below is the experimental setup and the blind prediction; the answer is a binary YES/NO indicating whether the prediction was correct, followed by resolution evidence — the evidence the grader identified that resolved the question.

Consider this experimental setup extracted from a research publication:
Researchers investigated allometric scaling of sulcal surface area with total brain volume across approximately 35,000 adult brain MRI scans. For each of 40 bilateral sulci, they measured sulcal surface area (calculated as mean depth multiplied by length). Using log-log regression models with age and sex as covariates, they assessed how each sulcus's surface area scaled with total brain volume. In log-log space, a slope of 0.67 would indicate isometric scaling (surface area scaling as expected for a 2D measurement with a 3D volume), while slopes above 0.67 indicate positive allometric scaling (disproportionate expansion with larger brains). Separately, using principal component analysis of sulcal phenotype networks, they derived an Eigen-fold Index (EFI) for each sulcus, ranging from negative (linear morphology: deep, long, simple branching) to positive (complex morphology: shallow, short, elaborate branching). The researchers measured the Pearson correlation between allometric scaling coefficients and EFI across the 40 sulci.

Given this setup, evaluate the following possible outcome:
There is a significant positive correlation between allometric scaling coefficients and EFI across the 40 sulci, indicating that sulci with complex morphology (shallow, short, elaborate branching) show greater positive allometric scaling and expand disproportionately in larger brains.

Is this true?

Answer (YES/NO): YES